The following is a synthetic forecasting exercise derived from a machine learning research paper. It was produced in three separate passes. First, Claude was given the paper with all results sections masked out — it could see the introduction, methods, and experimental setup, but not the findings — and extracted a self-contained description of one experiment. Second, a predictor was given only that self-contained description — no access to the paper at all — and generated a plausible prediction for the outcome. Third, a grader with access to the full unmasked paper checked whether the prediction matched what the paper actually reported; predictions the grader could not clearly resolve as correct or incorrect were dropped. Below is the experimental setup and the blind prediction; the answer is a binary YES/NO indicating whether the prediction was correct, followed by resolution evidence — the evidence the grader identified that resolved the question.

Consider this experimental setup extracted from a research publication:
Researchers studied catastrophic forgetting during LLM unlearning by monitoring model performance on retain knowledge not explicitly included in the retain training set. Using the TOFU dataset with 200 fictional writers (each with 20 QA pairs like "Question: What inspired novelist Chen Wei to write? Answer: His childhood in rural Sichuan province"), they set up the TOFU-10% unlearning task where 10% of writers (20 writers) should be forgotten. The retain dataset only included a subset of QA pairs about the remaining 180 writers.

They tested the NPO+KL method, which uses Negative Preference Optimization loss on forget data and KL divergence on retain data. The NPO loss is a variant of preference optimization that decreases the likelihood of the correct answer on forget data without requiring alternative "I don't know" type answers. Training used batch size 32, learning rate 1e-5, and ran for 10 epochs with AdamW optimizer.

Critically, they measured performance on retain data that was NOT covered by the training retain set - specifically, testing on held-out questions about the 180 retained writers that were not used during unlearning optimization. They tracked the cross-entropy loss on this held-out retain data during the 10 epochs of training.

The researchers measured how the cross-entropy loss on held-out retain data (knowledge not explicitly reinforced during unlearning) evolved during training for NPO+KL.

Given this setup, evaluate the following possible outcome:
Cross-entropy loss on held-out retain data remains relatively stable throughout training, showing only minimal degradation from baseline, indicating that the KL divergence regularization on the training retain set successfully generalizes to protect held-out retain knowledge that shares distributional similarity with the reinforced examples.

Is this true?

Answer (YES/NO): NO